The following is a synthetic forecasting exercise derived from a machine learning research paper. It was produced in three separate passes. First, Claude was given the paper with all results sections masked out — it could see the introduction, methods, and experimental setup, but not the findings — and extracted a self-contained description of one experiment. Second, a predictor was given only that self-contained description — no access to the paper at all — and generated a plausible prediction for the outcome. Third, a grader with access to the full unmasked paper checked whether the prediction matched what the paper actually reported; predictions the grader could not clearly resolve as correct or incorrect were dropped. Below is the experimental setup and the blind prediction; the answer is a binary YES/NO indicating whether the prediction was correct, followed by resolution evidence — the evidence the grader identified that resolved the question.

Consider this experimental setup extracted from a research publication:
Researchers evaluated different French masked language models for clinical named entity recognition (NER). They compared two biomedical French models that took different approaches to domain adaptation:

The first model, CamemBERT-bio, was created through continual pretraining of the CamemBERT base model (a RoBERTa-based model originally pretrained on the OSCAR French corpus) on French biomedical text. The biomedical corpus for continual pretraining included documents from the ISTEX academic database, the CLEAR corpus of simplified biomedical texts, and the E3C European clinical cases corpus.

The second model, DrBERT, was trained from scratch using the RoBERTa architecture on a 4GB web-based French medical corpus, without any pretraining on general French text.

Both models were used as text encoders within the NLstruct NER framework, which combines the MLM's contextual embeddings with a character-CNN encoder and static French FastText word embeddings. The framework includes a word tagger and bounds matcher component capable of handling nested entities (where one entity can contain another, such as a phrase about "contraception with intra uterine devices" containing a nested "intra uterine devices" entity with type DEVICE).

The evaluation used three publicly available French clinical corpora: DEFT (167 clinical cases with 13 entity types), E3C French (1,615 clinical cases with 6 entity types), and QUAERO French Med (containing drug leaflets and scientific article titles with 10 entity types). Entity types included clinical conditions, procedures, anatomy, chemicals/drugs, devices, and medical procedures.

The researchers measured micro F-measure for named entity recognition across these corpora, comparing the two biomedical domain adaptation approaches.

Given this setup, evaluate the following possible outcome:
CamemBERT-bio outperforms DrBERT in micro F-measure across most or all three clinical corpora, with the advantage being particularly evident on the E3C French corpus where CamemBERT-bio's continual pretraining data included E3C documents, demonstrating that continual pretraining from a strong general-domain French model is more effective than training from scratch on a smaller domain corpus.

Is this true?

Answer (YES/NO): NO